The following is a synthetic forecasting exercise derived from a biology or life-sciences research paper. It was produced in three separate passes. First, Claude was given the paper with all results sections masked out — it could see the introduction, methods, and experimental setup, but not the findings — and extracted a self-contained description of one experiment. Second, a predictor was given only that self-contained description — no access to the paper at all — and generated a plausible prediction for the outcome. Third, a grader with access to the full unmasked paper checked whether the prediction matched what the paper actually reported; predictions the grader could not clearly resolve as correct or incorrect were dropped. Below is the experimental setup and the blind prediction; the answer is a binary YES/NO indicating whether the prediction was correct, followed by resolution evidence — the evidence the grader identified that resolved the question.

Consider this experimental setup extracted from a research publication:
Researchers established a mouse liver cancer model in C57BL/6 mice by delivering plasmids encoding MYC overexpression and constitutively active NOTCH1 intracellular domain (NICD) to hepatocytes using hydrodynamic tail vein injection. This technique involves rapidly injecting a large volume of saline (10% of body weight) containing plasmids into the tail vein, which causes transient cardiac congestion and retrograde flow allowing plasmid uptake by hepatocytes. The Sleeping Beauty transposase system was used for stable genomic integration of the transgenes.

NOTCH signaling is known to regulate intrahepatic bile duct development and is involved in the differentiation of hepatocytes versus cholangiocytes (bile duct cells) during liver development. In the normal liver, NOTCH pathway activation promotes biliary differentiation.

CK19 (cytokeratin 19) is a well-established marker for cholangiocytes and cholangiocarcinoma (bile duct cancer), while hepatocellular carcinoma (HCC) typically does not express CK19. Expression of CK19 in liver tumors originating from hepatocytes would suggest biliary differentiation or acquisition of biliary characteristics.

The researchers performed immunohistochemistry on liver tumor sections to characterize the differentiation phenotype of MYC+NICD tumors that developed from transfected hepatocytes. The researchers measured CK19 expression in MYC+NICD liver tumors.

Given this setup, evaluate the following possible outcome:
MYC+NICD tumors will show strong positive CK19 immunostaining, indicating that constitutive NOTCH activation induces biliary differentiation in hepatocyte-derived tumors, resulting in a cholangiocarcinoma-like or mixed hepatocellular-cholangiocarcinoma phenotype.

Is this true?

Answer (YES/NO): NO